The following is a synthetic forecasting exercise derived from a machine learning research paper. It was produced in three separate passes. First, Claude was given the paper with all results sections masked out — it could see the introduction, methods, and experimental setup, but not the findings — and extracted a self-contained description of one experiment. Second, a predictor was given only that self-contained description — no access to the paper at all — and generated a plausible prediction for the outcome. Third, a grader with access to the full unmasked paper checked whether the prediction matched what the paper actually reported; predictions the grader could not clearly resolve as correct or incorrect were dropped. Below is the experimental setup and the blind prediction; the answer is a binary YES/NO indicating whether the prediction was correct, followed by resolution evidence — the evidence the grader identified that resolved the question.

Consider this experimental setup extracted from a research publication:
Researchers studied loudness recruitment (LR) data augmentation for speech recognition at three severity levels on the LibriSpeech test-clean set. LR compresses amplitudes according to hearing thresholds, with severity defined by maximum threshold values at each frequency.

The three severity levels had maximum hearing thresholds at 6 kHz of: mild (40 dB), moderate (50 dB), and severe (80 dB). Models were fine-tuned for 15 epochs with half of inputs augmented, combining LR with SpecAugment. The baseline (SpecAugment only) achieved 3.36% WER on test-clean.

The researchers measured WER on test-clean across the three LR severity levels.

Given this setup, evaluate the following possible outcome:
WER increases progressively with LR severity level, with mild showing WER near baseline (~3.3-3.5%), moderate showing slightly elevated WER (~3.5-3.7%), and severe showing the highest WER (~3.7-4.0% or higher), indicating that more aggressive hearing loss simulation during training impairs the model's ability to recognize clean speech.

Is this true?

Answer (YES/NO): NO